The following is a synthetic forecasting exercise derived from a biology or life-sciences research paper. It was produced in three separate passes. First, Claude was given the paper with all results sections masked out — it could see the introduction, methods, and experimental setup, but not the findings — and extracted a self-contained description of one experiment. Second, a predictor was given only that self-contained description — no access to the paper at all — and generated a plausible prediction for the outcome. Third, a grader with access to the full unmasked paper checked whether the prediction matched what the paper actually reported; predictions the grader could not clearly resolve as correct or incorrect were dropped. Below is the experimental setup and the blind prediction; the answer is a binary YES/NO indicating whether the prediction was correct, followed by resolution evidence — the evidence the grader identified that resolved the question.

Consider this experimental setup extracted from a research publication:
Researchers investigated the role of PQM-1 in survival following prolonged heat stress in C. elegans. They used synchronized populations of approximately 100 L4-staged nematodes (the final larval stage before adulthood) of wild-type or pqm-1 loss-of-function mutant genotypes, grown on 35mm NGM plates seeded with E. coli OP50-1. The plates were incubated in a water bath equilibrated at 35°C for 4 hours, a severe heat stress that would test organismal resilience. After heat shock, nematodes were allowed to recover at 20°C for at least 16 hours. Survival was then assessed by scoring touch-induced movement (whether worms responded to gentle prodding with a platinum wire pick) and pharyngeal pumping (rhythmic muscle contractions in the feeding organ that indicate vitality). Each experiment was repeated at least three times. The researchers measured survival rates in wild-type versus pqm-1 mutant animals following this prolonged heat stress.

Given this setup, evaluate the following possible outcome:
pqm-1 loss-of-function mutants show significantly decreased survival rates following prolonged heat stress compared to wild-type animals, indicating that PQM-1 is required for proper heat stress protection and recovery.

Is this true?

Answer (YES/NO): YES